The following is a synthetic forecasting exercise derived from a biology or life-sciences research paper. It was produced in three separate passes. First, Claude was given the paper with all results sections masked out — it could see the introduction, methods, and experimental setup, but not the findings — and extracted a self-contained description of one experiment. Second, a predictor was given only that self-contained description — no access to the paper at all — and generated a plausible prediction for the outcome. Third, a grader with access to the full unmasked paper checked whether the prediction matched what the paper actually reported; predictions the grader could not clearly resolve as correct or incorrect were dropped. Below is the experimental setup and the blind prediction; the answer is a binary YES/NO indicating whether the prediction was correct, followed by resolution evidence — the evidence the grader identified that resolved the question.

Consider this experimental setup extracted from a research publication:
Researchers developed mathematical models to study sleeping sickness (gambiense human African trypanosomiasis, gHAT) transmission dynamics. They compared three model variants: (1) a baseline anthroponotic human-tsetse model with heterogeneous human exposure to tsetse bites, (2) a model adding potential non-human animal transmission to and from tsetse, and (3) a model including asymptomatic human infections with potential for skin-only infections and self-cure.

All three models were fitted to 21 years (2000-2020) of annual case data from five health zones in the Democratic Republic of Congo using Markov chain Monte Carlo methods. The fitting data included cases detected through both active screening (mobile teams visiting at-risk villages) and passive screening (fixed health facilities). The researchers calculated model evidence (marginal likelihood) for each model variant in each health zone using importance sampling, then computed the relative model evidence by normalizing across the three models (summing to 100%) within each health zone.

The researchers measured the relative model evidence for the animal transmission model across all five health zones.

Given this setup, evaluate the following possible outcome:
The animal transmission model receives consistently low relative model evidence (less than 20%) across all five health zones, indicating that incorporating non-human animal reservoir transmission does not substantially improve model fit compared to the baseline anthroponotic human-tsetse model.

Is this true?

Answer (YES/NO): YES